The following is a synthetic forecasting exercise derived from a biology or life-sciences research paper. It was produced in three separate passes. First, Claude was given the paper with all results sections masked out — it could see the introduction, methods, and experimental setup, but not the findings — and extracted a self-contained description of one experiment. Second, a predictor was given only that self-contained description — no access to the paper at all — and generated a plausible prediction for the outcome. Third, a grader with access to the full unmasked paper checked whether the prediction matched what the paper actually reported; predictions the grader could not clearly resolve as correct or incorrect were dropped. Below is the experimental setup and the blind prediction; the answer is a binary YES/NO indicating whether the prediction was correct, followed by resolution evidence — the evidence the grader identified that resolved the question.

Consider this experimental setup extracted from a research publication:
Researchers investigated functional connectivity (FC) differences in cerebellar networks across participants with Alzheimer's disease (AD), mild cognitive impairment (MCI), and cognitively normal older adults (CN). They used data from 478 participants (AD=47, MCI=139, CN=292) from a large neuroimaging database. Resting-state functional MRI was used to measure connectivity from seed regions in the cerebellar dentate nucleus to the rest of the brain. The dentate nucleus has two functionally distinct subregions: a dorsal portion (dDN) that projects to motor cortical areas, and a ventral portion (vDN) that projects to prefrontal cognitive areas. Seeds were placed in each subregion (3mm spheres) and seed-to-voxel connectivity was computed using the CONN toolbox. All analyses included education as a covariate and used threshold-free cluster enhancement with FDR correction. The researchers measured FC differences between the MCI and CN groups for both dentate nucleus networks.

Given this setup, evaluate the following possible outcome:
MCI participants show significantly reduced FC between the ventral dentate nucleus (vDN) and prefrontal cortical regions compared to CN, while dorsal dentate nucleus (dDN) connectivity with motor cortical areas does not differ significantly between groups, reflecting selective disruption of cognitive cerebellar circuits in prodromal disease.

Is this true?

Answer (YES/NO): NO